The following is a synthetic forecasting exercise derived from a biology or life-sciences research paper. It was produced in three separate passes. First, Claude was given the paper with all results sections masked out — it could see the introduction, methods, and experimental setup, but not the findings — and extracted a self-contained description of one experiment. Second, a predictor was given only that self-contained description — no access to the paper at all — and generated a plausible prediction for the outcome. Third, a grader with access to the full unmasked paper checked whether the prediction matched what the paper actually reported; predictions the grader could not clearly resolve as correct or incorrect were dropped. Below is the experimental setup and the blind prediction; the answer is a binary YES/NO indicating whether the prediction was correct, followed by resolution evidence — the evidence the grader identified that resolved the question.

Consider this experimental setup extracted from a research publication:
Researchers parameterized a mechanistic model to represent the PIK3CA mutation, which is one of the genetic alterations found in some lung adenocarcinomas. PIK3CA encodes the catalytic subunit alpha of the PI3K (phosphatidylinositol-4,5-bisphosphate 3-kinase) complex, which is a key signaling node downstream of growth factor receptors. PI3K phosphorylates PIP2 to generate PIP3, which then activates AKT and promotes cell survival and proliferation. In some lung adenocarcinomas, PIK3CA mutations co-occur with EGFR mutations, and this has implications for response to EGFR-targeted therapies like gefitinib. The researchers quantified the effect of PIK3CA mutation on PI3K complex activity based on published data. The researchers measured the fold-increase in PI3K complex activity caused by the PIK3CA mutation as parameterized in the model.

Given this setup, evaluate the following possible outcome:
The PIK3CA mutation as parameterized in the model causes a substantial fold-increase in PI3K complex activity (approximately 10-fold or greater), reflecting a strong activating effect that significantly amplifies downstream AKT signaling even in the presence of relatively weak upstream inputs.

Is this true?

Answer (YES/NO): NO